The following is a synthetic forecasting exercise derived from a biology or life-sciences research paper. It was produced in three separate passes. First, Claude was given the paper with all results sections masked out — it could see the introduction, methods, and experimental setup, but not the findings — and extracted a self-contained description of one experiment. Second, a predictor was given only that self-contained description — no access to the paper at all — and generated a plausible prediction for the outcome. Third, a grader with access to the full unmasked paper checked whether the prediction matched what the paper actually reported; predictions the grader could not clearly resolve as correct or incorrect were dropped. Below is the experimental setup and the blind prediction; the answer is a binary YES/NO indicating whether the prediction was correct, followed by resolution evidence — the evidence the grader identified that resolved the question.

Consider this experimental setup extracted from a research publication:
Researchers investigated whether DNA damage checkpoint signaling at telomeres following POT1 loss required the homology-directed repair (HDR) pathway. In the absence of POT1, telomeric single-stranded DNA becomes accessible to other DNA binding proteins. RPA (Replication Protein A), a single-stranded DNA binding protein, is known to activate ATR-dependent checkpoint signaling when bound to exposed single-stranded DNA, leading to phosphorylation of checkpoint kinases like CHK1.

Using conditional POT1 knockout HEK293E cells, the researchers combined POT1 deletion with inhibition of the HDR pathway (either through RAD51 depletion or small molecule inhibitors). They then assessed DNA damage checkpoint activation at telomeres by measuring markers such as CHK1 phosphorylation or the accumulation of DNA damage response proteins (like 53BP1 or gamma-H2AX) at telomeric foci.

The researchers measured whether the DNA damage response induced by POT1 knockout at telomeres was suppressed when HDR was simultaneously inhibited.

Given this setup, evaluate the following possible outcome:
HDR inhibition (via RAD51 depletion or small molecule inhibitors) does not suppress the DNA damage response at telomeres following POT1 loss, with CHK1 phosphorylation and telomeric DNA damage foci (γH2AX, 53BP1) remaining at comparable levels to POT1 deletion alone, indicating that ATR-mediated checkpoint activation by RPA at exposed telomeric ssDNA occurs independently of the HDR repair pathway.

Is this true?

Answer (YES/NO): YES